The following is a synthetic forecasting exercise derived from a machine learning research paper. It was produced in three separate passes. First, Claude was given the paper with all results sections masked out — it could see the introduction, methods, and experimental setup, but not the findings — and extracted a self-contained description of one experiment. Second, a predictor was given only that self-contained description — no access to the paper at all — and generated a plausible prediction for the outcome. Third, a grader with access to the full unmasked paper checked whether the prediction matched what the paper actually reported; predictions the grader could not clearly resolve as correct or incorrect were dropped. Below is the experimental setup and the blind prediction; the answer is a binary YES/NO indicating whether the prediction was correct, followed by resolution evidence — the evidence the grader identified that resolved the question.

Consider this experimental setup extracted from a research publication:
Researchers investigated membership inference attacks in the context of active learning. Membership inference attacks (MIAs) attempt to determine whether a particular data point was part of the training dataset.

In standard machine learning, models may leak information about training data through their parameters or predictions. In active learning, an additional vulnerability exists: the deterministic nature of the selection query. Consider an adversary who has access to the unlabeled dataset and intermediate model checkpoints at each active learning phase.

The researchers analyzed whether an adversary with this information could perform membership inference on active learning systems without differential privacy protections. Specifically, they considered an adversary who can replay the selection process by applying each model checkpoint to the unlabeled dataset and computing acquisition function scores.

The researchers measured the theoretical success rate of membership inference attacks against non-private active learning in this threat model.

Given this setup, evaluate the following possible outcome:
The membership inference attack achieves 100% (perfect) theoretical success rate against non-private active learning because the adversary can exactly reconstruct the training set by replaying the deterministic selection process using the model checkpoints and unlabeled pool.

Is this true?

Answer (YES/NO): YES